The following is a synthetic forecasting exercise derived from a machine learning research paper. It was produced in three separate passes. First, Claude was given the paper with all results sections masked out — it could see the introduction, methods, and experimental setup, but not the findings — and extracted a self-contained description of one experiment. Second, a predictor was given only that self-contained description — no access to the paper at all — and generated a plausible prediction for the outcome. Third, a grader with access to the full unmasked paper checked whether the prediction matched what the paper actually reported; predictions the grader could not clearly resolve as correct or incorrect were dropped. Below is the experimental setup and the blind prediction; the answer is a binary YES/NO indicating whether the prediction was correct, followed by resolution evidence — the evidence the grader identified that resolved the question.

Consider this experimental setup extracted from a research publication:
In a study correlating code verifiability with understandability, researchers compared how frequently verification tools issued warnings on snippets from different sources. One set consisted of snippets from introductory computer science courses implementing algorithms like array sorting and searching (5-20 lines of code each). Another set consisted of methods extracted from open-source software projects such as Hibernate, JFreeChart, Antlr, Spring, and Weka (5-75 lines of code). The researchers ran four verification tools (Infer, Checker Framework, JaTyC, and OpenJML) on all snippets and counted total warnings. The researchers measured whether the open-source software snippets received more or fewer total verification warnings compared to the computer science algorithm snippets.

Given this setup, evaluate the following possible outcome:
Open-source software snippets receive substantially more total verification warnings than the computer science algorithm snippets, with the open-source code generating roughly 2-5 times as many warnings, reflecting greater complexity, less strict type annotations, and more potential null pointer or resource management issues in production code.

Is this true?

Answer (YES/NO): NO